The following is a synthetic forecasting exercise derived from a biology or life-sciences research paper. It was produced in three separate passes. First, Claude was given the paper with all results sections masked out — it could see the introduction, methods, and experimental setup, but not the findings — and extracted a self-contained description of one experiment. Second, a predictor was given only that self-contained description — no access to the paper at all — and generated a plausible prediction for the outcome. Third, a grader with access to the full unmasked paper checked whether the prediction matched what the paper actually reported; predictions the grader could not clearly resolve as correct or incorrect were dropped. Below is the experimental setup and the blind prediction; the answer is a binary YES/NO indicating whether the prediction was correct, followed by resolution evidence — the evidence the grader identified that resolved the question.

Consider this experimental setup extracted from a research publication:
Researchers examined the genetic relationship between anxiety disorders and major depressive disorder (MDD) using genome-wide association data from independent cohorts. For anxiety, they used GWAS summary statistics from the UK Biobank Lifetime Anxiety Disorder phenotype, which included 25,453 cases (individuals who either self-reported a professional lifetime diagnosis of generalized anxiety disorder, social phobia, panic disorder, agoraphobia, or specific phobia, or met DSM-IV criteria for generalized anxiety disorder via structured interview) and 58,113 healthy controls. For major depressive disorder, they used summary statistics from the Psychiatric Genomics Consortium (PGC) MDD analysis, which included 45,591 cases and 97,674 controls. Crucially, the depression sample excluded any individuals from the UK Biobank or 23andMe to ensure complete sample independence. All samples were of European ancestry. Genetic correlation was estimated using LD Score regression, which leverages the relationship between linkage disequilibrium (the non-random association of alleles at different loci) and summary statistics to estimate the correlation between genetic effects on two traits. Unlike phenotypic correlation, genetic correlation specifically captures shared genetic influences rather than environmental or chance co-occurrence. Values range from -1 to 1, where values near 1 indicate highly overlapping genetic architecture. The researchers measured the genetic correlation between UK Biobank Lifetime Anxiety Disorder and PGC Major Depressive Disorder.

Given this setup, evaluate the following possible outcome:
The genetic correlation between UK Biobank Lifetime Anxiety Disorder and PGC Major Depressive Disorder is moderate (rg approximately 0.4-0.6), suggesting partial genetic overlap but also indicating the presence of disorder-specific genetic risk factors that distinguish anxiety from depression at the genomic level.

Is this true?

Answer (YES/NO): NO